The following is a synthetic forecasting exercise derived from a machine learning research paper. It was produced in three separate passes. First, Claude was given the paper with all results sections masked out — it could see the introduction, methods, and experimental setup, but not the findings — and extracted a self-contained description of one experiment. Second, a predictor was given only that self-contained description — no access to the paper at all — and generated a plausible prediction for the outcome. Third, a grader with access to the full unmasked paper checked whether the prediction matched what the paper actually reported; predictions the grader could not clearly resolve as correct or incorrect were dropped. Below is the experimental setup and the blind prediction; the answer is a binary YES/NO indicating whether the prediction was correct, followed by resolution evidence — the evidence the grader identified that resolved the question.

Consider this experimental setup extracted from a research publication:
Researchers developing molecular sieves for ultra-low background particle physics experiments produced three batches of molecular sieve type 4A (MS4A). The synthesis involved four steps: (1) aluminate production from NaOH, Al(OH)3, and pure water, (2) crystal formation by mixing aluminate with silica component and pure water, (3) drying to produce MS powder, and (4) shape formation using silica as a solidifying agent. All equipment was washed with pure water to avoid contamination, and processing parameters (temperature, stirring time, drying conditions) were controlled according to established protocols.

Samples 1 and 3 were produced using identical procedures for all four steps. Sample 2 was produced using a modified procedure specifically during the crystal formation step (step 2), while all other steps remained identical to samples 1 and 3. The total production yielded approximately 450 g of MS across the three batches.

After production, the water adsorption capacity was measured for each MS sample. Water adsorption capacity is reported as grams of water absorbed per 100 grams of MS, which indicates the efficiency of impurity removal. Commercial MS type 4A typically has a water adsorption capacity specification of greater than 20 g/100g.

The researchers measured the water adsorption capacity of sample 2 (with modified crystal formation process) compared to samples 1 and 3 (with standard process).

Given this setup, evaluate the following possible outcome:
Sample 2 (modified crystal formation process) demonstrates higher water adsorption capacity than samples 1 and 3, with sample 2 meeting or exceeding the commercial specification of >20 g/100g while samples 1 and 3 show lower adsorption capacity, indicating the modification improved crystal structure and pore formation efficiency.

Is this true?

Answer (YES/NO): NO